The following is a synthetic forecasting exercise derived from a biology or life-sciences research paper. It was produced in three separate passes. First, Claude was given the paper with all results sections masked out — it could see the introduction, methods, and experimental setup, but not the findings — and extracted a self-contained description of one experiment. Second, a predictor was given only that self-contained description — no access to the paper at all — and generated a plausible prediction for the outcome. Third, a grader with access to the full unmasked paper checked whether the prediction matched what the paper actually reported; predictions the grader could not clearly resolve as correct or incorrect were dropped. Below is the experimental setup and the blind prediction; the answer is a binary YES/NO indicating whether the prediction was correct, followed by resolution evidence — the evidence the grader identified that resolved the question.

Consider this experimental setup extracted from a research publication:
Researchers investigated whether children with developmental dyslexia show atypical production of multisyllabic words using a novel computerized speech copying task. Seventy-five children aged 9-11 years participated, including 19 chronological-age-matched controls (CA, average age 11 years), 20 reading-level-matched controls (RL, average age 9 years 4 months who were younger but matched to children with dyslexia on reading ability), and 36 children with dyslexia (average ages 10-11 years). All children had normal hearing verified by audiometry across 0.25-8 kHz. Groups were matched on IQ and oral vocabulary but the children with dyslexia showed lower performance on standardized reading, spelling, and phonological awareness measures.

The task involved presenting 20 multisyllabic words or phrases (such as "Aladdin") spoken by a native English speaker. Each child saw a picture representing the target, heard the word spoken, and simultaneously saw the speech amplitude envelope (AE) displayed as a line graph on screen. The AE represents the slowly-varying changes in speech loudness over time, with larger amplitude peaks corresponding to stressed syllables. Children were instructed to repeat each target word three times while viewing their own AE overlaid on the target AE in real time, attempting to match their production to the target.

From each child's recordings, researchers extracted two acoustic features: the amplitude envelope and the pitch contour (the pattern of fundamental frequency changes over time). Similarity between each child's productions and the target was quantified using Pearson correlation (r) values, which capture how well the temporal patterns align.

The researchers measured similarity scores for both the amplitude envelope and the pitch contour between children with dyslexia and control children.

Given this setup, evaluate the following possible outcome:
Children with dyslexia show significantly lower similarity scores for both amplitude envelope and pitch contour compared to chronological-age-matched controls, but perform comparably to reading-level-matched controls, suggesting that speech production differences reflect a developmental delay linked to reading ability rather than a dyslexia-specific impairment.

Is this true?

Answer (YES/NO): NO